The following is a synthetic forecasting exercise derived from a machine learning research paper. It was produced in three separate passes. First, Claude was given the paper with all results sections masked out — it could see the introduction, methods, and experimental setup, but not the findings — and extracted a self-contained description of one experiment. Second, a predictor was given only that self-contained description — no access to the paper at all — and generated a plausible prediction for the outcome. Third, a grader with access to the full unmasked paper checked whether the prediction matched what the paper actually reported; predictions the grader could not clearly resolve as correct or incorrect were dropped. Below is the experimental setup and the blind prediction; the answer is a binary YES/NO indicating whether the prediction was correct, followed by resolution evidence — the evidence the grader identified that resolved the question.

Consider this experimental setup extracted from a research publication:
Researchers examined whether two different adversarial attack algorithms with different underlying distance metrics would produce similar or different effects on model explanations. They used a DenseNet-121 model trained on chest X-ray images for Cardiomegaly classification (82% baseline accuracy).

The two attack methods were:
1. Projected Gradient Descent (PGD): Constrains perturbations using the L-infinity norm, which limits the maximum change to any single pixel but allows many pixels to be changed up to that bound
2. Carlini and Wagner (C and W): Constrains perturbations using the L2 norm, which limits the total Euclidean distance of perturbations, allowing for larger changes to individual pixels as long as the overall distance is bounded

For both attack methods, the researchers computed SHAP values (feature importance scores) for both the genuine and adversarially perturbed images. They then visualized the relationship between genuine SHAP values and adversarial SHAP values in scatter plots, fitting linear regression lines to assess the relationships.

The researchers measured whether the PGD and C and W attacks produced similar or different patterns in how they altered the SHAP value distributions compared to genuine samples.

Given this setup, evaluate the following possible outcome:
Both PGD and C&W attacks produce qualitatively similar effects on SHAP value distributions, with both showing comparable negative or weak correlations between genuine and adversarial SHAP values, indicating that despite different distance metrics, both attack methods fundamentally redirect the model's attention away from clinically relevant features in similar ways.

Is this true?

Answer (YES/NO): NO